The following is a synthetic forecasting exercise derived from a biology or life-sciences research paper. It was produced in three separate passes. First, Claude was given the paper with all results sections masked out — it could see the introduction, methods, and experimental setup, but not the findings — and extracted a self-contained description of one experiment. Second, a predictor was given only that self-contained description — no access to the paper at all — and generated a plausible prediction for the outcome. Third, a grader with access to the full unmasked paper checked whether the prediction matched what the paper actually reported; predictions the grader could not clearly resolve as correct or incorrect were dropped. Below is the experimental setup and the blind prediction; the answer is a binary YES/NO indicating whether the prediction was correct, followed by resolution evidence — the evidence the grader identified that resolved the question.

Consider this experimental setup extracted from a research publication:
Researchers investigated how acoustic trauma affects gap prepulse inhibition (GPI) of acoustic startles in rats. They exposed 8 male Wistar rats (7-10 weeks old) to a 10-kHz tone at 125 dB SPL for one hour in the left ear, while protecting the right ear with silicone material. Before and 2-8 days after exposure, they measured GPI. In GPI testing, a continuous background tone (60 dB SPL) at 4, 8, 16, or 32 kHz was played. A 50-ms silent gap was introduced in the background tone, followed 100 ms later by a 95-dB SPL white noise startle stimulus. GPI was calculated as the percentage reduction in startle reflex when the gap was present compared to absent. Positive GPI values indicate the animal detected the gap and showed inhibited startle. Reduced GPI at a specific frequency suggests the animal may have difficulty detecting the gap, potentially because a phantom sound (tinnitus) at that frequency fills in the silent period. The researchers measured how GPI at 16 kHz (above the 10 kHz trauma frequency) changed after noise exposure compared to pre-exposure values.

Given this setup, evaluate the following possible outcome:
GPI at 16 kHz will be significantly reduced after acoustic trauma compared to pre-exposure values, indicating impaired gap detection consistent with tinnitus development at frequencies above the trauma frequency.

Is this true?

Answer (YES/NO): NO